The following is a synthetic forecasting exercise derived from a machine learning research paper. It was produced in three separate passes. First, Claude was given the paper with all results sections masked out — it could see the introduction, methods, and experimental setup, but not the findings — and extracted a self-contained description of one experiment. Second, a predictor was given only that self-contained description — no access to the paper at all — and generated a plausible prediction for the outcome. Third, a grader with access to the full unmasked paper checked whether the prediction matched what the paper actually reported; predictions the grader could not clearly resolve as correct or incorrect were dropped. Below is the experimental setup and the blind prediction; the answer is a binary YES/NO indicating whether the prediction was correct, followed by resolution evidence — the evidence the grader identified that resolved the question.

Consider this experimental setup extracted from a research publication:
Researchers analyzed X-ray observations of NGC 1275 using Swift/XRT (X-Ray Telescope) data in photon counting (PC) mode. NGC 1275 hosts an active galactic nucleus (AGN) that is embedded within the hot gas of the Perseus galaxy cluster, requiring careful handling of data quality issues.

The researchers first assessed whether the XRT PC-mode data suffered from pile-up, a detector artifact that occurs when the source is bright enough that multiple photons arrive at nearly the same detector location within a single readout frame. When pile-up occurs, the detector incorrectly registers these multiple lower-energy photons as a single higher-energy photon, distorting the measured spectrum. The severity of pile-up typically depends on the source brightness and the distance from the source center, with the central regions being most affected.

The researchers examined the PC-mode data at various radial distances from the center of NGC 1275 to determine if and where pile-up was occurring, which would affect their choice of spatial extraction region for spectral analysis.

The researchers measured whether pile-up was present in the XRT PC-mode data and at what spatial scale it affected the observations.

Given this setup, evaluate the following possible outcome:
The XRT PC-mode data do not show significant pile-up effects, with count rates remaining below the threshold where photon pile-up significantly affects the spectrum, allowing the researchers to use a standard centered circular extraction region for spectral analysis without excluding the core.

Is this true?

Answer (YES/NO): NO